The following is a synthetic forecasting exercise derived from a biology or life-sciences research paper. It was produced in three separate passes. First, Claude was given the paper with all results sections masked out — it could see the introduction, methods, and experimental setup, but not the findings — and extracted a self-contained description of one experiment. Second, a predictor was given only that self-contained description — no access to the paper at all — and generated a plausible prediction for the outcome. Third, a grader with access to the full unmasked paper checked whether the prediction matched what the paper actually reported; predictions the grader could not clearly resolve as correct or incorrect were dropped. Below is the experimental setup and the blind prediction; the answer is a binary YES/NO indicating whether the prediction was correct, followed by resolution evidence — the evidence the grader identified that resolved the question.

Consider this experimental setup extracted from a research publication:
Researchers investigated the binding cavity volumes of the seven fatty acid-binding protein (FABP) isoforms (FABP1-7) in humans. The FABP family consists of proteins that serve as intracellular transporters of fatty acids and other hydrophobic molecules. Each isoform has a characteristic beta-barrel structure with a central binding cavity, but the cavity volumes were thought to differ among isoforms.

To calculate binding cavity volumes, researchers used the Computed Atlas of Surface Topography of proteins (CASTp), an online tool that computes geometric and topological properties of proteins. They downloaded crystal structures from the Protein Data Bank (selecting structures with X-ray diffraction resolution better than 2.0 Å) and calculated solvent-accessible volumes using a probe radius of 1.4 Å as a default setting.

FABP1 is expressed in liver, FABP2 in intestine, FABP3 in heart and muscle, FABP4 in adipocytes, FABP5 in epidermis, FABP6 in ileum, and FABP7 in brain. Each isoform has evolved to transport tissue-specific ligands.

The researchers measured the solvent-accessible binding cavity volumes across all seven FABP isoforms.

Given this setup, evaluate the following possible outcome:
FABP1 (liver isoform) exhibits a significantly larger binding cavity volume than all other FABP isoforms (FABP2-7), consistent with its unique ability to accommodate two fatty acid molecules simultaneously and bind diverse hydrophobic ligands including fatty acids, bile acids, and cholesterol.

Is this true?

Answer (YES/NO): NO